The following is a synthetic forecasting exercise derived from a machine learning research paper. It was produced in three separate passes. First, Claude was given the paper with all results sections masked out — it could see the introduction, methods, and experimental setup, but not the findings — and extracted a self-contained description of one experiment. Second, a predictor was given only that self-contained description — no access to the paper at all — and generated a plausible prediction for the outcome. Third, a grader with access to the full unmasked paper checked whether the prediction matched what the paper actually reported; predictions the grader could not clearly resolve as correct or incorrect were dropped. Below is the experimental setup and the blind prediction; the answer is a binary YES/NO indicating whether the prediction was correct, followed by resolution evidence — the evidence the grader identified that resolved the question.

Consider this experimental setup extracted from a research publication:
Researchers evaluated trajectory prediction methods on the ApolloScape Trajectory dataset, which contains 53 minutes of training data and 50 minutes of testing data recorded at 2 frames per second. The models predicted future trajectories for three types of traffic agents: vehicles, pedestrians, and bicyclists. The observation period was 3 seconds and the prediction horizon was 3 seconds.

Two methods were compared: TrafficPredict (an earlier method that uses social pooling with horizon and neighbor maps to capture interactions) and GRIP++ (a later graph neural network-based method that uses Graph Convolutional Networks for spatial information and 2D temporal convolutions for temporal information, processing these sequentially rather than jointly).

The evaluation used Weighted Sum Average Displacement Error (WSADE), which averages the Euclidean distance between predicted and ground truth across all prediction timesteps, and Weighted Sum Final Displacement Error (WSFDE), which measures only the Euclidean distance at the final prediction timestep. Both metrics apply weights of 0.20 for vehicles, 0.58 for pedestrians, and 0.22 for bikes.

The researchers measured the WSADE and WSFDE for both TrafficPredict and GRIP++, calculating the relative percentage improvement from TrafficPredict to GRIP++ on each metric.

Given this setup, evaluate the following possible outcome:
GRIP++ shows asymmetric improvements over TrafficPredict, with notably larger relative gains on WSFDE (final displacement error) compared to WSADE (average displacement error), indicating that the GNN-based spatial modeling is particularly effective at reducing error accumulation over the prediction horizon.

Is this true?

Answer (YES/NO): YES